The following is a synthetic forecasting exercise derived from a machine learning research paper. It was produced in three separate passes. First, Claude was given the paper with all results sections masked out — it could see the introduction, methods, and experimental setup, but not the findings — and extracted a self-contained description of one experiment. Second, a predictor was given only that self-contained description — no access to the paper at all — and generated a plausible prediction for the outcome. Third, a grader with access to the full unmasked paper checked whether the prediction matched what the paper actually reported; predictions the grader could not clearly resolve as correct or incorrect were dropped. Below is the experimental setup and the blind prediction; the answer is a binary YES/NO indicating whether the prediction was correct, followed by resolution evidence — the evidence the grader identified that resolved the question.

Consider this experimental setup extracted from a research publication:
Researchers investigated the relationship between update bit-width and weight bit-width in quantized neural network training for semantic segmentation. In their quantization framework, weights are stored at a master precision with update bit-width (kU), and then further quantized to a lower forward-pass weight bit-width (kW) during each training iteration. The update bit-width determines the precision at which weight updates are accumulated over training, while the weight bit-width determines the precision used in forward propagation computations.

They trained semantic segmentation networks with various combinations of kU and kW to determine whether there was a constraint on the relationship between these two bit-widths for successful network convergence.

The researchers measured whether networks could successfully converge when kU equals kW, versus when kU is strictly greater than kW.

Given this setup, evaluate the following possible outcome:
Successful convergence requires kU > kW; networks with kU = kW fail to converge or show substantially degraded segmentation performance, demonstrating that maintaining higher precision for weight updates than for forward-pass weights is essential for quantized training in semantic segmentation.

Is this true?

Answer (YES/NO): YES